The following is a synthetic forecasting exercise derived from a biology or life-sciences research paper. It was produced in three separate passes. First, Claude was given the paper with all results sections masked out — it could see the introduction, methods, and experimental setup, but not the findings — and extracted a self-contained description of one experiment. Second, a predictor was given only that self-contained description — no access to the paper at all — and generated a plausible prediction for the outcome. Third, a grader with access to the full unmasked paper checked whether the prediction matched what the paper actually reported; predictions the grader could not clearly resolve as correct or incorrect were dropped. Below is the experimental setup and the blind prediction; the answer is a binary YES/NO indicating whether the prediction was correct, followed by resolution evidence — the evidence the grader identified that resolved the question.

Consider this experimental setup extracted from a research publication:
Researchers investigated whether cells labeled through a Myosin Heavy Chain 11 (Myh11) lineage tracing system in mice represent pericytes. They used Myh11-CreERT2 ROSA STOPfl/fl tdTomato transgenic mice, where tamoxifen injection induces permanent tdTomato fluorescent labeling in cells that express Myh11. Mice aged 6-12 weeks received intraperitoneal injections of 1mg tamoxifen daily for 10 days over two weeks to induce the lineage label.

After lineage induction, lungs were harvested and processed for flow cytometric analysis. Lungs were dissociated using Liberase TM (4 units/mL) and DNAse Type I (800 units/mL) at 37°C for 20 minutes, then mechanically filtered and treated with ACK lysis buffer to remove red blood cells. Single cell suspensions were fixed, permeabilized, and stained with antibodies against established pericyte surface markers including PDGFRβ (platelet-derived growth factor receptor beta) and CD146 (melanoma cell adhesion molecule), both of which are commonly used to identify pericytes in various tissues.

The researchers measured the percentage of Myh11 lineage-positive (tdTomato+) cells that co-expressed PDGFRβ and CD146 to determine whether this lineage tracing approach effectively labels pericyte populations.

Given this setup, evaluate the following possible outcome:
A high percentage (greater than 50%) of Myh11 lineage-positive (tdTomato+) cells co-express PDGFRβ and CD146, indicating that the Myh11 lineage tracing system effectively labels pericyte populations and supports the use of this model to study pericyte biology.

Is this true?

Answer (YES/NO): YES